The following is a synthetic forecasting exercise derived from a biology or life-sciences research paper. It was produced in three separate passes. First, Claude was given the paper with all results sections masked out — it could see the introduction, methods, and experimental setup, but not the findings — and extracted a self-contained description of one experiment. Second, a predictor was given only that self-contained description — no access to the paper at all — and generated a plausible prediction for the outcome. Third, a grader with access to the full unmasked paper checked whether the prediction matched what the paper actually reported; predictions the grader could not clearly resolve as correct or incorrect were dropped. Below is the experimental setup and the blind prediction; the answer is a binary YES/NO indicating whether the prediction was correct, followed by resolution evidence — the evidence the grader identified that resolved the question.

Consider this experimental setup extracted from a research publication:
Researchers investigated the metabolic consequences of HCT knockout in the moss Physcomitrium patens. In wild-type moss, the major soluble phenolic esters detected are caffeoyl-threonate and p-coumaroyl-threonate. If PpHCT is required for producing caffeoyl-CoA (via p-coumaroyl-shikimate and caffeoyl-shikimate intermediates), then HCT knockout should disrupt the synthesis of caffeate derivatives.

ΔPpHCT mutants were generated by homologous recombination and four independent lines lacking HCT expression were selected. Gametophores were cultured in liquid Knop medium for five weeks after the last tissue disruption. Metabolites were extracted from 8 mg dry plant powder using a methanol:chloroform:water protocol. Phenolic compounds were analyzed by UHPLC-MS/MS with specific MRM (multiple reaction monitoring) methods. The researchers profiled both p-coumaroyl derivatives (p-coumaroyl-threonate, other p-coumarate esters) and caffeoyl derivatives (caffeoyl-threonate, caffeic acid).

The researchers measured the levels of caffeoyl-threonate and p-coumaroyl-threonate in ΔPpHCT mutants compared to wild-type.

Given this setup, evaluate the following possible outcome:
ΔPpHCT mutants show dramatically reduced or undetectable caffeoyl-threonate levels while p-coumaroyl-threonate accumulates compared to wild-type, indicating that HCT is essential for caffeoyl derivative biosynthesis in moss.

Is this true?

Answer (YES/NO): YES